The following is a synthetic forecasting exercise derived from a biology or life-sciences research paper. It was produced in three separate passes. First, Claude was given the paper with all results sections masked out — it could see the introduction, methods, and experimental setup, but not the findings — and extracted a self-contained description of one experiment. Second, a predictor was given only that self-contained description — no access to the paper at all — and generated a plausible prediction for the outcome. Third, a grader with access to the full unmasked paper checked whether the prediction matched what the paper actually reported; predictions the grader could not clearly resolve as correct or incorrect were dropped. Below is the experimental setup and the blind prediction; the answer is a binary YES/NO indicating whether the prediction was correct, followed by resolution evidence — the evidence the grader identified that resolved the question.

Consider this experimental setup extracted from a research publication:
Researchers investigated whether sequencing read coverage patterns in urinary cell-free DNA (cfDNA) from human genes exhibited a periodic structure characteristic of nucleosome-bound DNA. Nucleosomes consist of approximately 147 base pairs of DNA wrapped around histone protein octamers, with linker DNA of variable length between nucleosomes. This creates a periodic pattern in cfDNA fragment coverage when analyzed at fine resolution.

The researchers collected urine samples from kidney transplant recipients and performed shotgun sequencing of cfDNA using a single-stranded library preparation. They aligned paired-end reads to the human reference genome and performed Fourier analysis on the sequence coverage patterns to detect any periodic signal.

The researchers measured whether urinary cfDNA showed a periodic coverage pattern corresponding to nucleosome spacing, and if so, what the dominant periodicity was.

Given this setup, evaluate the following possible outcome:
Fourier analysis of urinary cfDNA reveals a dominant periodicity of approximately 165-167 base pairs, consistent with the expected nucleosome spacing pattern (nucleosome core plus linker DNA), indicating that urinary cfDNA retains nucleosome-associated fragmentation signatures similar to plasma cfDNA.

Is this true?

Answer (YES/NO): NO